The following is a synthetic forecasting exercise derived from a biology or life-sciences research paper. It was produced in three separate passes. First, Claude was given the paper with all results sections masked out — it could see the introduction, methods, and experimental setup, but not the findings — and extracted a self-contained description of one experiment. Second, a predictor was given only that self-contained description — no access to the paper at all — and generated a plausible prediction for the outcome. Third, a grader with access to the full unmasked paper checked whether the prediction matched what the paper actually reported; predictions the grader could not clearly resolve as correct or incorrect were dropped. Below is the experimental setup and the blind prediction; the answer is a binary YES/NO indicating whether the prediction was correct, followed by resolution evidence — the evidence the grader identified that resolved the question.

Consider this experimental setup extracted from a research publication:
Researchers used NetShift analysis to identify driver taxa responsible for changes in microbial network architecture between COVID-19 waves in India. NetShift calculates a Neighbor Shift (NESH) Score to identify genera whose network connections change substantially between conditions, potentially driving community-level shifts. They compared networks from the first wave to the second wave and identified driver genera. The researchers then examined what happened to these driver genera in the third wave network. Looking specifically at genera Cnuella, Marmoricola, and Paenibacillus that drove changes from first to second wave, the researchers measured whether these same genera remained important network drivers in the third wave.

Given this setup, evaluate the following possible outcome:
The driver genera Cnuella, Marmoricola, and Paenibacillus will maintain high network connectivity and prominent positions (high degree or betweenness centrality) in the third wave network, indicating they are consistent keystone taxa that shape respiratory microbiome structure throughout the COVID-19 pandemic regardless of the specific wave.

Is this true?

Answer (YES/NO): NO